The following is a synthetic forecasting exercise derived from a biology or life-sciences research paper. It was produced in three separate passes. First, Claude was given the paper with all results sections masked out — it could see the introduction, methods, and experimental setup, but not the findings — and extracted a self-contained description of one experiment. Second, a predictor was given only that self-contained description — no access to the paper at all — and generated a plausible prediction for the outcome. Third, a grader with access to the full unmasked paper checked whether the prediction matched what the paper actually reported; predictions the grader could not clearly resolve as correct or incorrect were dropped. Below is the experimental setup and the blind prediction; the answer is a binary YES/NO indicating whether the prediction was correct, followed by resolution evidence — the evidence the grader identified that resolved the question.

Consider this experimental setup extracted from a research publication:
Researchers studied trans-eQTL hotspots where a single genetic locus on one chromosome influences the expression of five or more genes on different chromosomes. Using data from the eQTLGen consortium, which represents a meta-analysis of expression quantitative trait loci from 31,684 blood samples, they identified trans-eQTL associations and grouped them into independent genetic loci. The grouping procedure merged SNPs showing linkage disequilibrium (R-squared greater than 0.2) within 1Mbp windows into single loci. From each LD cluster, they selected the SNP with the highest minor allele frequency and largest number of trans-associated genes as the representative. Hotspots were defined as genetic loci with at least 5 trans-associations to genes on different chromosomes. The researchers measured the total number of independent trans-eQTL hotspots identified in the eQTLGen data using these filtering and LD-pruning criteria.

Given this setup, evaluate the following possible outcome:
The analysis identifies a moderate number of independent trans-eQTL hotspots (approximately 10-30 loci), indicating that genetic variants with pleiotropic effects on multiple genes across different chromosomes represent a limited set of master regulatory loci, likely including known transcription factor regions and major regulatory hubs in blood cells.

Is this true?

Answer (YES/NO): NO